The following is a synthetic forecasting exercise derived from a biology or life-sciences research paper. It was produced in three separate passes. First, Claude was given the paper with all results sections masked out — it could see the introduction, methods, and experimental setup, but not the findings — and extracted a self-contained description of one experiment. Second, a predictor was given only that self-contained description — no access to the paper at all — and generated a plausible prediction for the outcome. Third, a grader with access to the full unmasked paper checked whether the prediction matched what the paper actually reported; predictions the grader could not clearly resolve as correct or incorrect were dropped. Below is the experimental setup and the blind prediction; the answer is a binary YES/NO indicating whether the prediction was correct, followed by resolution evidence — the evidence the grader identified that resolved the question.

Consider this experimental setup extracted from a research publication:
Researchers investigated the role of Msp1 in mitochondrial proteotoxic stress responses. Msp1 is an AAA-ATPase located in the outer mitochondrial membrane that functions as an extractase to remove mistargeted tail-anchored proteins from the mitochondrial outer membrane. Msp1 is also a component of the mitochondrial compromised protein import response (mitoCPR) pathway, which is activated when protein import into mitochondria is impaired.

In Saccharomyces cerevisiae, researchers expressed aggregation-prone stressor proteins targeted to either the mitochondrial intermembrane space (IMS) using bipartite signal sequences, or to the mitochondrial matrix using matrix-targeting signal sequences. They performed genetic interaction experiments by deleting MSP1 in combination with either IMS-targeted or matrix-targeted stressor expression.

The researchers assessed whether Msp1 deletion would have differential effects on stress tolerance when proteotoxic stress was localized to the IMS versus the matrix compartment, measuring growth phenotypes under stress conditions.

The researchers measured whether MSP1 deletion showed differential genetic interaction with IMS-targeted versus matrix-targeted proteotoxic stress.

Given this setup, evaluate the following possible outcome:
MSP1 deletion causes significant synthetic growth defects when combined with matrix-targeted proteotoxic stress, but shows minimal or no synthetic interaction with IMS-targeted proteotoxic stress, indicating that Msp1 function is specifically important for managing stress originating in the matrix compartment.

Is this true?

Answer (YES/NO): NO